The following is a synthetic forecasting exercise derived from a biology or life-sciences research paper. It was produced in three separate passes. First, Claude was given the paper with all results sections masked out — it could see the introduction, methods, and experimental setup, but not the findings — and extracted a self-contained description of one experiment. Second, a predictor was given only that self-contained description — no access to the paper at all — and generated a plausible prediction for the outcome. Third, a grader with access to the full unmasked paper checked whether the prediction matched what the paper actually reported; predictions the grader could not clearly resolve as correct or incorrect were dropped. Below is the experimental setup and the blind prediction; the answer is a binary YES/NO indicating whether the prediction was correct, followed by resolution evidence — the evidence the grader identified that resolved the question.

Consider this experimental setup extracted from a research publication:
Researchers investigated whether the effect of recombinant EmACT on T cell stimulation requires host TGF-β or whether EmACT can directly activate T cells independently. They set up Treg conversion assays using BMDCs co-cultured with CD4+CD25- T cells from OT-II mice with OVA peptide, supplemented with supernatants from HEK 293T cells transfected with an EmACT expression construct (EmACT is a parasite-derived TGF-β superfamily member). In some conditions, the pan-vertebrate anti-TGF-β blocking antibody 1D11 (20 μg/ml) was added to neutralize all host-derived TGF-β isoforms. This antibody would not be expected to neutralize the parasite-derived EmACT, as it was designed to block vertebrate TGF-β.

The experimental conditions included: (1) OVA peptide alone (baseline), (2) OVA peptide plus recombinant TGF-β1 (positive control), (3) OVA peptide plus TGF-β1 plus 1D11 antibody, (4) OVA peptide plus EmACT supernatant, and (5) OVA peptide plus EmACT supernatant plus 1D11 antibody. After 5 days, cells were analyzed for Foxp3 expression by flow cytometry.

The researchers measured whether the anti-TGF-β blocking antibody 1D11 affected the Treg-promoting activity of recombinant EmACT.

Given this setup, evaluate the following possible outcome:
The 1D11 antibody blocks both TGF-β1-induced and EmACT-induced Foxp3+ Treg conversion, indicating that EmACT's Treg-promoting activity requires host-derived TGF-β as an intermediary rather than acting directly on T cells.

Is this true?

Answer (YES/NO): YES